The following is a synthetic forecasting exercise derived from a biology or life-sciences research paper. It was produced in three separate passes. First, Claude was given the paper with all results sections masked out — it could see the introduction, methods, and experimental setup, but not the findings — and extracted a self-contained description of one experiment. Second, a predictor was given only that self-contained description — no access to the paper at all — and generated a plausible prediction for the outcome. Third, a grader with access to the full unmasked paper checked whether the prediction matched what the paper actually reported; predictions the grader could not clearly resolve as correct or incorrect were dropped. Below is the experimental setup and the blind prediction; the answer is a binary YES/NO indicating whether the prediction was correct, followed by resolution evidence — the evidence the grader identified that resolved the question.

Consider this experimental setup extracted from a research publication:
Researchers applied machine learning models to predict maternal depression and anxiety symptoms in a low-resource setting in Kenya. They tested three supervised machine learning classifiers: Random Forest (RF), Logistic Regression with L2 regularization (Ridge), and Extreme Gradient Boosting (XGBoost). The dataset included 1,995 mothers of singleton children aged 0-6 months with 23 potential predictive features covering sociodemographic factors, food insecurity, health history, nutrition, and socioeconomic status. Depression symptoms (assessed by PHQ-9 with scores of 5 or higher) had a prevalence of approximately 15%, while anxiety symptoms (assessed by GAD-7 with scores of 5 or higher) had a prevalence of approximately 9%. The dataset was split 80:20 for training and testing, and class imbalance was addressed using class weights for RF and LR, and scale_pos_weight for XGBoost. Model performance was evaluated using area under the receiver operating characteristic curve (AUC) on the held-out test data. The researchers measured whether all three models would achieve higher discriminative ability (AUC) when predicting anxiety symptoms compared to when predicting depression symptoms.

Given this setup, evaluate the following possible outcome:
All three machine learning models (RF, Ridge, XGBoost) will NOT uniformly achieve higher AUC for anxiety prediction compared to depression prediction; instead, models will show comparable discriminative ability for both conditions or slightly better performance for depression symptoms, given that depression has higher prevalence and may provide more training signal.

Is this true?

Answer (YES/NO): NO